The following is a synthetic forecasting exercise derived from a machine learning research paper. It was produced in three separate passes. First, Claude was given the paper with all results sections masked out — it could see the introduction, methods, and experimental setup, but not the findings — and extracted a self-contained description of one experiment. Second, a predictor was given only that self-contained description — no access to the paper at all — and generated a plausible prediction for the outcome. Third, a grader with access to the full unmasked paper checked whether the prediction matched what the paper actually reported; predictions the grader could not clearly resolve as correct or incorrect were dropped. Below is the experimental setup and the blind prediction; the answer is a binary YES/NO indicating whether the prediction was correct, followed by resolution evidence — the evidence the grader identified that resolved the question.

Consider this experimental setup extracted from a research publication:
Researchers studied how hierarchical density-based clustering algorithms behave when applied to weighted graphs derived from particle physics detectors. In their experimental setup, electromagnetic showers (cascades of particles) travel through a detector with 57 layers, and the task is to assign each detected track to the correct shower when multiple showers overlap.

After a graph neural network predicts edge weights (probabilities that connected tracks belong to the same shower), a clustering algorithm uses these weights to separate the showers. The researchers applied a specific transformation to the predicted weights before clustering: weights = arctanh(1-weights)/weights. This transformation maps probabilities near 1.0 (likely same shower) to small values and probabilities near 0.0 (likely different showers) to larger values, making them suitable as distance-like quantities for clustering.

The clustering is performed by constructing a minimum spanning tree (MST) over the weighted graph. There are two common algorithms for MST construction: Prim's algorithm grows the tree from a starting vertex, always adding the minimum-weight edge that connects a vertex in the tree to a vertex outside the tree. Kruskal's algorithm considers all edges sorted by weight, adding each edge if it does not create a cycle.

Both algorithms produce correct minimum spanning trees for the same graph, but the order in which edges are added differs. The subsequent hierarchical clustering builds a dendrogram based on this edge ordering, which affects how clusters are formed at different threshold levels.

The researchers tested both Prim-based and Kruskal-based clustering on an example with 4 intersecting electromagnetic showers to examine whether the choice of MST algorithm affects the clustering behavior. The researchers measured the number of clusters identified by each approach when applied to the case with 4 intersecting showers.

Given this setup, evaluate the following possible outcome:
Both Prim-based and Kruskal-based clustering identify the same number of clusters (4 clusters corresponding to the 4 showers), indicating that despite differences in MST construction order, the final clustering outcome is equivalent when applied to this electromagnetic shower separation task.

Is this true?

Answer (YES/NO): NO